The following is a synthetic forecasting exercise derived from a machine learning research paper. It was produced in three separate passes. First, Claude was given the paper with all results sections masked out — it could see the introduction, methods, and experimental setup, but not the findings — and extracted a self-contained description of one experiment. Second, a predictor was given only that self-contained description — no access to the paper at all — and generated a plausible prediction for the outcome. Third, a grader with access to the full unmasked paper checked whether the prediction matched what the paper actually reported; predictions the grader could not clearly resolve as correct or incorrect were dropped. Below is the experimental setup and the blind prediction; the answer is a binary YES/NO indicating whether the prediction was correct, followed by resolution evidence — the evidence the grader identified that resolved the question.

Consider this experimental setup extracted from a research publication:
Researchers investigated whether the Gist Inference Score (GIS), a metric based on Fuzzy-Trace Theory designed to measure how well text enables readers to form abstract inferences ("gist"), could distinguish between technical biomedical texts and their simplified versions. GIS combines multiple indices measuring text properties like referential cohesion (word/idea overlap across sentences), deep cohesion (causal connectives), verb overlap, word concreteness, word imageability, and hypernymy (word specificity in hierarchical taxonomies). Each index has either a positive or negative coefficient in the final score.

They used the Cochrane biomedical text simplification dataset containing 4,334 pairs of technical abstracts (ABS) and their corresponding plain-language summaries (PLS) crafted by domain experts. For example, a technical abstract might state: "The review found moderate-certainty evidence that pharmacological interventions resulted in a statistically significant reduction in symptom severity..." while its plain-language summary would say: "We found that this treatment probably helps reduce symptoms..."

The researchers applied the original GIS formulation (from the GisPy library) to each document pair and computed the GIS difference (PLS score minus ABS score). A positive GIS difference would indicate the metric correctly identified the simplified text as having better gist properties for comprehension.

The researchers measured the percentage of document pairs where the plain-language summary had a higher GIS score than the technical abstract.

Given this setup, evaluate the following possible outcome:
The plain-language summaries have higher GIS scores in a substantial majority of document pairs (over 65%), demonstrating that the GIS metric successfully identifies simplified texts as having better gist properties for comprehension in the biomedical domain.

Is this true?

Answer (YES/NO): NO